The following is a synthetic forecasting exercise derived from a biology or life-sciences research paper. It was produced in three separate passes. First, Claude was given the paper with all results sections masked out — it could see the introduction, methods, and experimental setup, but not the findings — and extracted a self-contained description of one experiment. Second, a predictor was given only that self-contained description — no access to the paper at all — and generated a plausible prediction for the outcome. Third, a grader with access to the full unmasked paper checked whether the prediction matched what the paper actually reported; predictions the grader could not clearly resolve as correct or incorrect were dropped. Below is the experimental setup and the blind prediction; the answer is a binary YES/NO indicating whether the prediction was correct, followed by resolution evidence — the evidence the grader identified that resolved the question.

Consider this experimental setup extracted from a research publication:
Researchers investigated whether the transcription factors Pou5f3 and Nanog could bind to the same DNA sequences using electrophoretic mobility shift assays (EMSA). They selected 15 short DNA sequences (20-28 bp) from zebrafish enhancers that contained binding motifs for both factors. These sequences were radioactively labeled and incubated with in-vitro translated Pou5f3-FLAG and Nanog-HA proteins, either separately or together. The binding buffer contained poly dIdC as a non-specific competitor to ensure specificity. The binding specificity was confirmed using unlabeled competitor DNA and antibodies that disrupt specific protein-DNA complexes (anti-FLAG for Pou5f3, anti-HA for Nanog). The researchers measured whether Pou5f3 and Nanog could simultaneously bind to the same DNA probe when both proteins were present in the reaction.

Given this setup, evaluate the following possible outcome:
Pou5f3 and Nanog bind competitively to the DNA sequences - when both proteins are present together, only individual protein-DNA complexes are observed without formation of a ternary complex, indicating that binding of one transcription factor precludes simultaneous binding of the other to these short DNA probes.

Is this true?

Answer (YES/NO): YES